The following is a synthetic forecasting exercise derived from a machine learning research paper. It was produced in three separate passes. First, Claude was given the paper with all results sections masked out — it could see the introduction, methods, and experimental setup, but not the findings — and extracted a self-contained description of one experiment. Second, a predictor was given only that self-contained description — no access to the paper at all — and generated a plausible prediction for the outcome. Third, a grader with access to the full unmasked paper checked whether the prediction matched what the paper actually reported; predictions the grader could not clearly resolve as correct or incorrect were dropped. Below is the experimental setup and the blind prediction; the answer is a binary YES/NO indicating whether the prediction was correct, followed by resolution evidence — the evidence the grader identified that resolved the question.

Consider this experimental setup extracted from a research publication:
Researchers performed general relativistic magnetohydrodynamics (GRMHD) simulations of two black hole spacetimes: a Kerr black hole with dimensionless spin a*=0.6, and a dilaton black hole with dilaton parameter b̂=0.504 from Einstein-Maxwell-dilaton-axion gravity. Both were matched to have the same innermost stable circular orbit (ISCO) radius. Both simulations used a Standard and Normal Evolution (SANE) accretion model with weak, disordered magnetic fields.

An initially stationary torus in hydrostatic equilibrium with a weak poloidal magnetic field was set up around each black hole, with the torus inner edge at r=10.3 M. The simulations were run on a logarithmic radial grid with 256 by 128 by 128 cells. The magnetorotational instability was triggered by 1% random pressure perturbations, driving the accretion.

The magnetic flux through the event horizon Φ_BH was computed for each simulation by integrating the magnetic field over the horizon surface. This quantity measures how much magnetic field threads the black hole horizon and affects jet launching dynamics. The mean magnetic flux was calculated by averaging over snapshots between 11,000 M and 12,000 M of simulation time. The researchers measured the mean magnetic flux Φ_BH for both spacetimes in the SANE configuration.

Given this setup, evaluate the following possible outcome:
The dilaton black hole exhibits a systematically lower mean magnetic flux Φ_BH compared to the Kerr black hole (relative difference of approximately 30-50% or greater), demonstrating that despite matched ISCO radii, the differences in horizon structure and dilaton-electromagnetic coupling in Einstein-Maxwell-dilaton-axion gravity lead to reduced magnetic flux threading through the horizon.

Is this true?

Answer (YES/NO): YES